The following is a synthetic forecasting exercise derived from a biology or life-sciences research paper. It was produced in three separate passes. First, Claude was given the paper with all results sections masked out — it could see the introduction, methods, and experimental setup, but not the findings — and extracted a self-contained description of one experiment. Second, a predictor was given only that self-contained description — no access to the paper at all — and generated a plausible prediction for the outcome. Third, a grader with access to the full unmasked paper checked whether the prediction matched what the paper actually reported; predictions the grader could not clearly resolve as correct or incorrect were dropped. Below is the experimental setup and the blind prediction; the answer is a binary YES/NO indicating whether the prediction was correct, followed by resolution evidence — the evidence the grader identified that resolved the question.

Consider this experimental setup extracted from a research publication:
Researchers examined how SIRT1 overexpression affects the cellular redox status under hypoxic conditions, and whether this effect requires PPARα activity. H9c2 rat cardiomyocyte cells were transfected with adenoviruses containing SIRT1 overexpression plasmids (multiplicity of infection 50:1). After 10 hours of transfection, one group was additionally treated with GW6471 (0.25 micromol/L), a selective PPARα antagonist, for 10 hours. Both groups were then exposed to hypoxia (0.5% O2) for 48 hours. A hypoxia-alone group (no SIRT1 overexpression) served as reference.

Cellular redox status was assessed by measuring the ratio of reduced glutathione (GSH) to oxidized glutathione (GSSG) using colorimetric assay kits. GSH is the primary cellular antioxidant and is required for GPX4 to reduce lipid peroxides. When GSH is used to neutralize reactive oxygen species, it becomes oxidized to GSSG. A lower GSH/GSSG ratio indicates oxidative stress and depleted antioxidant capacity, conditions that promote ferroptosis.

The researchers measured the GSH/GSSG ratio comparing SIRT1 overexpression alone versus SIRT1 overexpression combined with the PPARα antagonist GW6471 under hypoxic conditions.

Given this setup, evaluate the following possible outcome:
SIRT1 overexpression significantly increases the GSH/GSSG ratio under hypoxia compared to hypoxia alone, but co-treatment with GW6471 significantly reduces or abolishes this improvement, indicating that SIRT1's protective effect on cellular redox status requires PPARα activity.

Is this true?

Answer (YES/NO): YES